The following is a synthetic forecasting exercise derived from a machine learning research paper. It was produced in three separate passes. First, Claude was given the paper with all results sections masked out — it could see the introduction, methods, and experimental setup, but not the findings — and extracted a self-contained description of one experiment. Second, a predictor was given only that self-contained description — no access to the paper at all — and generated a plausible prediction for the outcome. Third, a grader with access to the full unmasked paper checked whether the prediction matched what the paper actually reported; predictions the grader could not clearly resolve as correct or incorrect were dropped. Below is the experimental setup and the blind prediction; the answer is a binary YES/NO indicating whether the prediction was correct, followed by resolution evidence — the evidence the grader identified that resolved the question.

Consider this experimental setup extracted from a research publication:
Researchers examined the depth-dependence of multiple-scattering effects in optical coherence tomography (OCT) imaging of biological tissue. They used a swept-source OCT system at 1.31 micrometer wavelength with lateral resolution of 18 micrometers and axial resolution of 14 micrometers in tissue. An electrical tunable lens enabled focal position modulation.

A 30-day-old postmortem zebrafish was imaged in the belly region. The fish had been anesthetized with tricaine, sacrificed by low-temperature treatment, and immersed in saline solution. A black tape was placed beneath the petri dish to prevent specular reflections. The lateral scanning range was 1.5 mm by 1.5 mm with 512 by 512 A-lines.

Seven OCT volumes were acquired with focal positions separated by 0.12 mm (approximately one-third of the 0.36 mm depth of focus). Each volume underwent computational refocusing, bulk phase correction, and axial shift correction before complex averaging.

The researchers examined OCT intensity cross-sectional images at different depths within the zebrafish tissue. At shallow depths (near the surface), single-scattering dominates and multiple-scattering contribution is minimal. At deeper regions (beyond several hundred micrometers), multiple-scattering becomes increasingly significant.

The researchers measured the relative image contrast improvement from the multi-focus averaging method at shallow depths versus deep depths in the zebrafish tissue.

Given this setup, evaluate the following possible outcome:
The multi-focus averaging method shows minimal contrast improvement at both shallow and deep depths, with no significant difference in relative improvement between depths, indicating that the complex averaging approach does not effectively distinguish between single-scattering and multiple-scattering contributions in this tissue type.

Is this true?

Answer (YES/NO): NO